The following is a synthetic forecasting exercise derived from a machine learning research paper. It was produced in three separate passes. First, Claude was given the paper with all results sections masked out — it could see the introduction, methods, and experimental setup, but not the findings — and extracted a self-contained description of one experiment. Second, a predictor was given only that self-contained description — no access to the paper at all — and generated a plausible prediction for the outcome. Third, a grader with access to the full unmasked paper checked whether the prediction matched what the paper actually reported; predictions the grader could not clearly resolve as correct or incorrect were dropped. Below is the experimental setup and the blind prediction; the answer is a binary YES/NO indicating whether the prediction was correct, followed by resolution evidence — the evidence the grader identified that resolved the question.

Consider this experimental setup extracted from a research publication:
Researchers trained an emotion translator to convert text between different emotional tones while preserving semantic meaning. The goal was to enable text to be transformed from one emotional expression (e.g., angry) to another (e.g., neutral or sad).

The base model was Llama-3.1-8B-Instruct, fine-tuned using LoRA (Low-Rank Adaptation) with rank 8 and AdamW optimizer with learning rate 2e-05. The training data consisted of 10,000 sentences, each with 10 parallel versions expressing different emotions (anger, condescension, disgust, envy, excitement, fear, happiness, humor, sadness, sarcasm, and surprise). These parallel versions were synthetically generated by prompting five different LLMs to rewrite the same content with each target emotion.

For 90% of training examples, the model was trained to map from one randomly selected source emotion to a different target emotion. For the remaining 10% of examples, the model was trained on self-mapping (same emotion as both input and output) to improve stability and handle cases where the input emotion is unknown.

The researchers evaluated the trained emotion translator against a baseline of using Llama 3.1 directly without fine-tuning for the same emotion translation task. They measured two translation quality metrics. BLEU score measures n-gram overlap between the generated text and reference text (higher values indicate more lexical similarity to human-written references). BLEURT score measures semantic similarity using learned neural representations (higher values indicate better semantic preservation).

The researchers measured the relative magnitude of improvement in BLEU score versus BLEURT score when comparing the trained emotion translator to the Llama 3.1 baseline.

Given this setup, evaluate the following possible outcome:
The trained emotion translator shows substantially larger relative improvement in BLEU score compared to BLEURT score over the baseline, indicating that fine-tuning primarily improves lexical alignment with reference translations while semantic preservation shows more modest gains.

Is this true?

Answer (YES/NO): YES